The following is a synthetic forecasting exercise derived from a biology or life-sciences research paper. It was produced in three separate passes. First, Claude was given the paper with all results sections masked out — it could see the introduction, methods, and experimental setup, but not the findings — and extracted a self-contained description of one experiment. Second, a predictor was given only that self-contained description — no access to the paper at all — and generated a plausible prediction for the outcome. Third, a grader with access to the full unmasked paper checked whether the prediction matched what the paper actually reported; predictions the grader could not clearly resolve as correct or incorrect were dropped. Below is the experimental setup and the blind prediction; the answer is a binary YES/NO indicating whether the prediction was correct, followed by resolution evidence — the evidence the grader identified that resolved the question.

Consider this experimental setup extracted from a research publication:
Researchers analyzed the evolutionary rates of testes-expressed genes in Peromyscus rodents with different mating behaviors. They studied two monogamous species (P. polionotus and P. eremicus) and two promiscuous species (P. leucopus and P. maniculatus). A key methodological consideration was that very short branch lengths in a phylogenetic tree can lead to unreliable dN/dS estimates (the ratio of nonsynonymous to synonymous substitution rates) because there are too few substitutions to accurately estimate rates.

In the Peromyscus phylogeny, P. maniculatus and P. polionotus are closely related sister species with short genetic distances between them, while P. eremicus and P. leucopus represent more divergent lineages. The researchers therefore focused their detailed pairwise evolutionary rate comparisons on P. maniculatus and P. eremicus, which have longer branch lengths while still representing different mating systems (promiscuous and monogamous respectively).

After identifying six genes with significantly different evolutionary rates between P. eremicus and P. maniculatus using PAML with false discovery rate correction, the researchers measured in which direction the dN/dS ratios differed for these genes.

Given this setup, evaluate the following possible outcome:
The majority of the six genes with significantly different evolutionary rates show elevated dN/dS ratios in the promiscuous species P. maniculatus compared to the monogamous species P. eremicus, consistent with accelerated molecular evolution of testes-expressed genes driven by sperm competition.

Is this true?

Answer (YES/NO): YES